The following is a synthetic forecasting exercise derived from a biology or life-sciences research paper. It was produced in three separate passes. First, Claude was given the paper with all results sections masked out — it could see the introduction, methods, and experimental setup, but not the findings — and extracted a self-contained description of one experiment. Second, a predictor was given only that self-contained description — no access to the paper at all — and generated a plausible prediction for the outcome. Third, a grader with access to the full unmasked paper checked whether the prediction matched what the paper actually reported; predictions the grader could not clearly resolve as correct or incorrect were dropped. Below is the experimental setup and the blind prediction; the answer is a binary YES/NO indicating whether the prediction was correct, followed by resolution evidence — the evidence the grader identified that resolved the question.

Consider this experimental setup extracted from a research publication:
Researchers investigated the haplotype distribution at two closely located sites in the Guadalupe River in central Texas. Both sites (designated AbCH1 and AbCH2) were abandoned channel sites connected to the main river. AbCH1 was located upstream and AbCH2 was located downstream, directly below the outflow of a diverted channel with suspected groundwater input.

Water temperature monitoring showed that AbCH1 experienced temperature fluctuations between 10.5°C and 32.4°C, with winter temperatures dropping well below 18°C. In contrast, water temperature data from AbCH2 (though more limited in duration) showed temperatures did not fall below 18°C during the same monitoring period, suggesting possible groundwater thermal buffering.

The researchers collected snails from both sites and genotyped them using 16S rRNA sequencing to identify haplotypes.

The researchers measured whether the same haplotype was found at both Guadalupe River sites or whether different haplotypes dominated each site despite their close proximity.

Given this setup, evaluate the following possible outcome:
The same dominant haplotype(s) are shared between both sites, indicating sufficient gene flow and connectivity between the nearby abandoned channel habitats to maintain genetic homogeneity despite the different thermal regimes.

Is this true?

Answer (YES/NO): NO